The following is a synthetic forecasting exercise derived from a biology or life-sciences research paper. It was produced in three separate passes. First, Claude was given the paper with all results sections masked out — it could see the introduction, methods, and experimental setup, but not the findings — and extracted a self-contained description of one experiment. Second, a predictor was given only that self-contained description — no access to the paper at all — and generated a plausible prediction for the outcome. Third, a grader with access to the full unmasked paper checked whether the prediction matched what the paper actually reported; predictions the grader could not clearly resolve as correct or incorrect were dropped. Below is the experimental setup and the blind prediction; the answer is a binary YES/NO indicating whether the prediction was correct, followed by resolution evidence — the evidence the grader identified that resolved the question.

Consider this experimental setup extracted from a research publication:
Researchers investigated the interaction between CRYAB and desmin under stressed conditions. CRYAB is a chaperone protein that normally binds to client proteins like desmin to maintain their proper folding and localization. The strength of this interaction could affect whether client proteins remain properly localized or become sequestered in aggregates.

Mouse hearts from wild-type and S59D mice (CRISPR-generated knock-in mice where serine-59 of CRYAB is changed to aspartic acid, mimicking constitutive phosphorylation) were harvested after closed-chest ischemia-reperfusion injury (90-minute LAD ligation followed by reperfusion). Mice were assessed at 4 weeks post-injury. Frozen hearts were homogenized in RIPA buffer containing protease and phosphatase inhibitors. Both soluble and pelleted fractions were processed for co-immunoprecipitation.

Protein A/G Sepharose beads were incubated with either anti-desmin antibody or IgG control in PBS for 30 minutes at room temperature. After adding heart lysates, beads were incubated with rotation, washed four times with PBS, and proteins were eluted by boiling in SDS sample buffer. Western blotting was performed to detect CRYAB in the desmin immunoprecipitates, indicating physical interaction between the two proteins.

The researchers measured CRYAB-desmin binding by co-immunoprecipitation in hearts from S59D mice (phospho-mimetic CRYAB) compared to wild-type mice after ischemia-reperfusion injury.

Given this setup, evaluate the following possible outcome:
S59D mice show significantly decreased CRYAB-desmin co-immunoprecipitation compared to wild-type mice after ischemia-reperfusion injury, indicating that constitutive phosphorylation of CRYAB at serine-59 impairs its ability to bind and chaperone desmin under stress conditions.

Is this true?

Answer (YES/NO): NO